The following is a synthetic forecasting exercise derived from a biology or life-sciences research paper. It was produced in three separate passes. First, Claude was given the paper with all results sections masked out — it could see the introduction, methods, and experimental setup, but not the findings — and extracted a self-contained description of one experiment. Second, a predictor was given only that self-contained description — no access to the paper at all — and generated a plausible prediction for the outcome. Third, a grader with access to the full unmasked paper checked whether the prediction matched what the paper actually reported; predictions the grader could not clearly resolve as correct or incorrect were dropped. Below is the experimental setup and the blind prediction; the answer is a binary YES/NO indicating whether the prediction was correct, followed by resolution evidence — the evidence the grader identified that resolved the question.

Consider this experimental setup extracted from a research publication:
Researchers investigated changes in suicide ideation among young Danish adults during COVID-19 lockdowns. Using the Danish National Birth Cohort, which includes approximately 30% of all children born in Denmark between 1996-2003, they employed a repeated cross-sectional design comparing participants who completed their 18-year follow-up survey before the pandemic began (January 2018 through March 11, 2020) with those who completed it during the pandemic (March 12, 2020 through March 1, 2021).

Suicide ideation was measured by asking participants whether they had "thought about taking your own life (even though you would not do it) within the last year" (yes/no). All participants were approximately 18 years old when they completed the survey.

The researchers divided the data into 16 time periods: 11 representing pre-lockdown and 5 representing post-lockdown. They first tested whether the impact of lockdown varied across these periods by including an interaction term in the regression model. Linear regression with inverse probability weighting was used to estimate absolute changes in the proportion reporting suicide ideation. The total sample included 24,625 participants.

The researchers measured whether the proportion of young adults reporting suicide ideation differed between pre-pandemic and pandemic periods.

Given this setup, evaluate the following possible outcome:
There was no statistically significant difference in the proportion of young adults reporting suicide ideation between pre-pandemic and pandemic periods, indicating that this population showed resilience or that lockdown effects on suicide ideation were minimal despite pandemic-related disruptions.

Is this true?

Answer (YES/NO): YES